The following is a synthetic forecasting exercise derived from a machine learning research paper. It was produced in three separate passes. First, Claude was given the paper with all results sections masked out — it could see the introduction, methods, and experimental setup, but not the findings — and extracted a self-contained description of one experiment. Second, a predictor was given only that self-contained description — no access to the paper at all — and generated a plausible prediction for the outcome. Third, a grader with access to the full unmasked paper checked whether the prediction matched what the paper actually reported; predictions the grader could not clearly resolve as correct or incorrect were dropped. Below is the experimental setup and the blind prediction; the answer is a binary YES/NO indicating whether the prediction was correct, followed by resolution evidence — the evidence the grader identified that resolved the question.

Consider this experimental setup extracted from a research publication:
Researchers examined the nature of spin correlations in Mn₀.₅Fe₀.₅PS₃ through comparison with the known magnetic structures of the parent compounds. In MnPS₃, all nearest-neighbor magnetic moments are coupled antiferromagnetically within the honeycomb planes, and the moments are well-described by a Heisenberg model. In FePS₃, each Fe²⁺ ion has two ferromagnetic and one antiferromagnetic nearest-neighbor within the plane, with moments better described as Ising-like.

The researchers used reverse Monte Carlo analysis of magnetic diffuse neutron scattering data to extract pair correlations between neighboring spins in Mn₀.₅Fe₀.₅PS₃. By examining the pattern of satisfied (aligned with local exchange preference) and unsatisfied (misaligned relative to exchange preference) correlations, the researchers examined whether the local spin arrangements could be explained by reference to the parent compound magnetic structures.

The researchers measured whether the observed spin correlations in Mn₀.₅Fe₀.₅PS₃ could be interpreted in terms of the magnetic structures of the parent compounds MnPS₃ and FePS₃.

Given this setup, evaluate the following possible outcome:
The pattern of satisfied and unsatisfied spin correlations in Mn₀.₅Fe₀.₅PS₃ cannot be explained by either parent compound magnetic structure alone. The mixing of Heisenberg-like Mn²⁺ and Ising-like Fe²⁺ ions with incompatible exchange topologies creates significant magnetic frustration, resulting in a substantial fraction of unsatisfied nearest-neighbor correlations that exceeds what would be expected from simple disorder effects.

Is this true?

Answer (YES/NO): YES